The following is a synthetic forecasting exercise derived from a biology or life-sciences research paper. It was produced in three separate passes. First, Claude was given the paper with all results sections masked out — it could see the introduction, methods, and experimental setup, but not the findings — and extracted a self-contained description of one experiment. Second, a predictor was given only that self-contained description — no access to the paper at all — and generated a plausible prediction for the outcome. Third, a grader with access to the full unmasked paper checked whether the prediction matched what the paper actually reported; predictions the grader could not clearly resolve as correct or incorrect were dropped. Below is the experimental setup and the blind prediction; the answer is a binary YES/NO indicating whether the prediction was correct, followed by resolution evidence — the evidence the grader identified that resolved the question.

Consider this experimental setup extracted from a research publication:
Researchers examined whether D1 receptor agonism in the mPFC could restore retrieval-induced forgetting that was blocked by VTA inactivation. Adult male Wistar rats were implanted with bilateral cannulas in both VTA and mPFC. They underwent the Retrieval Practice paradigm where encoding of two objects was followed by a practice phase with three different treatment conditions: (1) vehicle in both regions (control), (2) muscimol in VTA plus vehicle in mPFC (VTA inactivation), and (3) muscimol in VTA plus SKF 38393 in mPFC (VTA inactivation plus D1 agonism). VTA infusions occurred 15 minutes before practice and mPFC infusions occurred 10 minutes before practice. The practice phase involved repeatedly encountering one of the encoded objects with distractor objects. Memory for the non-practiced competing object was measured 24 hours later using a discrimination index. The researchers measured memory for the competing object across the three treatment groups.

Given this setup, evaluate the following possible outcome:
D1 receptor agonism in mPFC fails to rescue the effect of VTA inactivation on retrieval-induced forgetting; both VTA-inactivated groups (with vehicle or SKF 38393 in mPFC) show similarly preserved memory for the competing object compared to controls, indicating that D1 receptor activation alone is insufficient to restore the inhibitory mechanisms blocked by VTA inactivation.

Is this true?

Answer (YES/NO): NO